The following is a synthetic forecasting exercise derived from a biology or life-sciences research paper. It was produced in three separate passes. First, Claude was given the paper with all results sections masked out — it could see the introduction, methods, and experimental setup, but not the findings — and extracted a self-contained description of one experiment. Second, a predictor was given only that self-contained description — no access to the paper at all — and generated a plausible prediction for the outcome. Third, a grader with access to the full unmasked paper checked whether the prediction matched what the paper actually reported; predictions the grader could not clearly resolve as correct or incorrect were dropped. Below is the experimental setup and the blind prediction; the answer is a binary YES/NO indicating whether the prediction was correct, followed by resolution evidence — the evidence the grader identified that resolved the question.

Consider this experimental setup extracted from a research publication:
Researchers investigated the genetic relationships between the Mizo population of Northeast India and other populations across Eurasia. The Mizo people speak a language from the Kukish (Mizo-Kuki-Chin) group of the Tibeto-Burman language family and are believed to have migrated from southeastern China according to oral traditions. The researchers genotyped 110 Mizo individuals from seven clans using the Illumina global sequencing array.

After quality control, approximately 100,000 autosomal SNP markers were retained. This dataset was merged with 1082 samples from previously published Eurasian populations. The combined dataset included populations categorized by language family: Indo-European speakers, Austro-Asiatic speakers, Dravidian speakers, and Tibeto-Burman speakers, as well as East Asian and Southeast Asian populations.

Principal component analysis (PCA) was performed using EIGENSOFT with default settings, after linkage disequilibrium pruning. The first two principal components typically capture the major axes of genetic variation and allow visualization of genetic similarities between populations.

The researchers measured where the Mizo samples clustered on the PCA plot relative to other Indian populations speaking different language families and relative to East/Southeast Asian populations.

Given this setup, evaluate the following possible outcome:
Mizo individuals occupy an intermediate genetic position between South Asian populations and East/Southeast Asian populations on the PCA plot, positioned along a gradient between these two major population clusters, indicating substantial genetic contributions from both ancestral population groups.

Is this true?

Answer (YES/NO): NO